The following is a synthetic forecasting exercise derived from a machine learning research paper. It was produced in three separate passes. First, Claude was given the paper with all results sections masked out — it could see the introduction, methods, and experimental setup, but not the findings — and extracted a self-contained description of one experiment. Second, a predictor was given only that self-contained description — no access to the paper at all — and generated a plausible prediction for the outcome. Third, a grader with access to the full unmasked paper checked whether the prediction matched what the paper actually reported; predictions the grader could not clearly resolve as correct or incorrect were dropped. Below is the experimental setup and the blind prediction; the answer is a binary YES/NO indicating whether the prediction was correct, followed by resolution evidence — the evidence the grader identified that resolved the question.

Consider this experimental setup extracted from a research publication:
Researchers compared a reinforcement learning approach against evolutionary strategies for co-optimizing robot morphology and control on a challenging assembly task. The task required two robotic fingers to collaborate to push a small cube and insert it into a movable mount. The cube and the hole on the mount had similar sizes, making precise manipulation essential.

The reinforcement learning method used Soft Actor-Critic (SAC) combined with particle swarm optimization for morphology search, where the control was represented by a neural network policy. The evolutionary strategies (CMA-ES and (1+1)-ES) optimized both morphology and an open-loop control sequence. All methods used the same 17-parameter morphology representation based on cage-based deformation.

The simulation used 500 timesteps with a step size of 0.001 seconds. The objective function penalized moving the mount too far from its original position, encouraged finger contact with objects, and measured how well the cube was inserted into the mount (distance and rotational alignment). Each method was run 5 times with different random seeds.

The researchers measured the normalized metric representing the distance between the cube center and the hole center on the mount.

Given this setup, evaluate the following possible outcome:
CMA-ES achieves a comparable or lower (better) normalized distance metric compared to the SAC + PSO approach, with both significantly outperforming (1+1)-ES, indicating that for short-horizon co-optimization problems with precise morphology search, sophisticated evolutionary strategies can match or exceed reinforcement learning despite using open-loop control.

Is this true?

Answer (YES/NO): NO